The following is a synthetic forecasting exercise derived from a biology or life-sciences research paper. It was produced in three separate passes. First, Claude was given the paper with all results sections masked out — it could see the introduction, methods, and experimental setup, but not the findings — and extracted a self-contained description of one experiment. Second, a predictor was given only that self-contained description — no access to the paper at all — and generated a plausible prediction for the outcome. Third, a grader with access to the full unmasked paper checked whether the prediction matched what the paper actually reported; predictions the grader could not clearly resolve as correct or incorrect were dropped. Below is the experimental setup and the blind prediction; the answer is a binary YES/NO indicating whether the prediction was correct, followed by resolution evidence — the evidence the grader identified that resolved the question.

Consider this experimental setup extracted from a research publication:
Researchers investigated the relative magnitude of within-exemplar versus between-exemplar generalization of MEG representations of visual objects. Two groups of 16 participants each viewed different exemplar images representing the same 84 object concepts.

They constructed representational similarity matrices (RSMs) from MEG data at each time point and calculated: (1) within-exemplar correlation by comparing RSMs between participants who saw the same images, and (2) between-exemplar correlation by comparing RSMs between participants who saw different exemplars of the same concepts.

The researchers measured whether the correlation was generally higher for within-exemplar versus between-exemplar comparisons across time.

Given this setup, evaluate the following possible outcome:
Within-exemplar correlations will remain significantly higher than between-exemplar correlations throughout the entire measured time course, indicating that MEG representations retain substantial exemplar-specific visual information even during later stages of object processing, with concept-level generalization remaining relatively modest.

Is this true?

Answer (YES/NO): YES